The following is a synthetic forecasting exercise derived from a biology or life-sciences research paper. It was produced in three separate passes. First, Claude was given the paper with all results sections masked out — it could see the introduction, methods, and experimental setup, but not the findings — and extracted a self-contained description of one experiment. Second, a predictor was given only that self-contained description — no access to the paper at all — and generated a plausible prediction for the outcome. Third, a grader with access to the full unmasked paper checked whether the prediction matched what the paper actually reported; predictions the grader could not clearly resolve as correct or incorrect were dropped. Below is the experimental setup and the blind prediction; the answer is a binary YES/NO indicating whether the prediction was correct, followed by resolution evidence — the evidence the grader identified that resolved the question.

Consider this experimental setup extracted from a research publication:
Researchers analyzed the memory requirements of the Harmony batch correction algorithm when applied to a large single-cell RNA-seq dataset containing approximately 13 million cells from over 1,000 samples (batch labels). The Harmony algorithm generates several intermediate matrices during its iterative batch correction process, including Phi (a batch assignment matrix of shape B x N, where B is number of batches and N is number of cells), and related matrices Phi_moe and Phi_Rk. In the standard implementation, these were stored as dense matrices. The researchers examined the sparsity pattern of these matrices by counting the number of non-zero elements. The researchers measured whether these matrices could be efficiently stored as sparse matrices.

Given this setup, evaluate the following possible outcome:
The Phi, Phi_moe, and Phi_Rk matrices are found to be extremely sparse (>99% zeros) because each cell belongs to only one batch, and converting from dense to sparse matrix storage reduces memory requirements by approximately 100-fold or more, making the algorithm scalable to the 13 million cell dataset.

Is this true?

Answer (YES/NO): NO